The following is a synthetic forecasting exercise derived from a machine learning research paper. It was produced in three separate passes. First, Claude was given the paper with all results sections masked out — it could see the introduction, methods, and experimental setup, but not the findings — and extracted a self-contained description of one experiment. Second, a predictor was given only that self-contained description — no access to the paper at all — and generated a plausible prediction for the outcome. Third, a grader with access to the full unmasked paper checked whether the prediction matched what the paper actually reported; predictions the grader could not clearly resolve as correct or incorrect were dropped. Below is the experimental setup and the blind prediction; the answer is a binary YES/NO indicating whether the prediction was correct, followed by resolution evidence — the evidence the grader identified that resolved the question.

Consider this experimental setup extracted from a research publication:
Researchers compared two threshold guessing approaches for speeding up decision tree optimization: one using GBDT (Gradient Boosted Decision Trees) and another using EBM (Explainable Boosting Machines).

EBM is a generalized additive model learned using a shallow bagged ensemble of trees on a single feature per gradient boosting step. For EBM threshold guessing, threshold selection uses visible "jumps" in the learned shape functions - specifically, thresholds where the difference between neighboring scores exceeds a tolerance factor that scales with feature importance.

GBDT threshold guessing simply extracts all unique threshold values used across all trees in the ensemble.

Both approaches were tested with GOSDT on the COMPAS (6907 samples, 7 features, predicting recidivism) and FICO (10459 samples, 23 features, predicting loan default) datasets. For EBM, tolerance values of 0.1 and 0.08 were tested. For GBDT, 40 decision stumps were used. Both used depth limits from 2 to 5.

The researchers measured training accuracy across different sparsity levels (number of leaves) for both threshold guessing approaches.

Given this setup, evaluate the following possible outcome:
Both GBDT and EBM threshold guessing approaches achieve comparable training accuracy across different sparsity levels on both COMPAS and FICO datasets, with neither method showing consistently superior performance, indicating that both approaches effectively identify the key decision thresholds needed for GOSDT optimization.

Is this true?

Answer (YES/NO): NO